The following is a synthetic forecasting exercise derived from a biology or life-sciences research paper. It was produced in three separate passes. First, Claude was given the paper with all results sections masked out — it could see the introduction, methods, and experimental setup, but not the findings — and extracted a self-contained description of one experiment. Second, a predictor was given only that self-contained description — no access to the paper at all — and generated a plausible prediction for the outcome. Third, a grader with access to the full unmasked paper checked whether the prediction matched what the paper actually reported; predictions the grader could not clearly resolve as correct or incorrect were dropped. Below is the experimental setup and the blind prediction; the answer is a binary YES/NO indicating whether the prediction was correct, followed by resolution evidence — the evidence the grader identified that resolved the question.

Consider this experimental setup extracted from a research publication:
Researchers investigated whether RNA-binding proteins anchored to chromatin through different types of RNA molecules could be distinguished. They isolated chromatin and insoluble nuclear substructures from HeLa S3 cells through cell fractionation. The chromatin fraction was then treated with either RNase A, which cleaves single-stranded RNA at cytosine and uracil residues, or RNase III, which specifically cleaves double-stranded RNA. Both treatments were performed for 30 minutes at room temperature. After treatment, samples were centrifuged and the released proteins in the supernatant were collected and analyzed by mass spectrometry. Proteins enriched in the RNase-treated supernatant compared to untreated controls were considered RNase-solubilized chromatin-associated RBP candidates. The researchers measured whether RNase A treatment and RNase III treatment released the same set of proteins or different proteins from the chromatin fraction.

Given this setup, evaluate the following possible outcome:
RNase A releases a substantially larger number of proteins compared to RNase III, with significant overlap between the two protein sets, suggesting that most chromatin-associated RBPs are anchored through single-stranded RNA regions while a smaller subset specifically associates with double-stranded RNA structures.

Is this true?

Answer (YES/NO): NO